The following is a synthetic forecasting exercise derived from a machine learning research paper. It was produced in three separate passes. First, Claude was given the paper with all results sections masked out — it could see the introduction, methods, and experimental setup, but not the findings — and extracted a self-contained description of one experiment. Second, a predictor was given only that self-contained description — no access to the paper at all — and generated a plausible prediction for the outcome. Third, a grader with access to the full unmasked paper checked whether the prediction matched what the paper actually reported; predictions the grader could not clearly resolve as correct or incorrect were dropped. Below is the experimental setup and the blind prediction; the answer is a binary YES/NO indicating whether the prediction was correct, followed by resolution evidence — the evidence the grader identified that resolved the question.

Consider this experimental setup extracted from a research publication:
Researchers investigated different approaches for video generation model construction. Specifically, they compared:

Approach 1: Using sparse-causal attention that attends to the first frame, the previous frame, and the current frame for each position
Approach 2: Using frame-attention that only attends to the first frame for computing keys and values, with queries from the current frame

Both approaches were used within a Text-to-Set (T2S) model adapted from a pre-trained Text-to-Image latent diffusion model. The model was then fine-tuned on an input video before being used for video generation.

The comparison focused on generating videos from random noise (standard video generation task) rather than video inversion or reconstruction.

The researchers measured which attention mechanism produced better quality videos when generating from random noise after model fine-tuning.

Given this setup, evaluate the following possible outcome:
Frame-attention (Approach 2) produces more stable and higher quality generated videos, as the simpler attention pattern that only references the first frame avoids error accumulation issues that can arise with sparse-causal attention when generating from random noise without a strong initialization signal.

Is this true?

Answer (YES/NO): NO